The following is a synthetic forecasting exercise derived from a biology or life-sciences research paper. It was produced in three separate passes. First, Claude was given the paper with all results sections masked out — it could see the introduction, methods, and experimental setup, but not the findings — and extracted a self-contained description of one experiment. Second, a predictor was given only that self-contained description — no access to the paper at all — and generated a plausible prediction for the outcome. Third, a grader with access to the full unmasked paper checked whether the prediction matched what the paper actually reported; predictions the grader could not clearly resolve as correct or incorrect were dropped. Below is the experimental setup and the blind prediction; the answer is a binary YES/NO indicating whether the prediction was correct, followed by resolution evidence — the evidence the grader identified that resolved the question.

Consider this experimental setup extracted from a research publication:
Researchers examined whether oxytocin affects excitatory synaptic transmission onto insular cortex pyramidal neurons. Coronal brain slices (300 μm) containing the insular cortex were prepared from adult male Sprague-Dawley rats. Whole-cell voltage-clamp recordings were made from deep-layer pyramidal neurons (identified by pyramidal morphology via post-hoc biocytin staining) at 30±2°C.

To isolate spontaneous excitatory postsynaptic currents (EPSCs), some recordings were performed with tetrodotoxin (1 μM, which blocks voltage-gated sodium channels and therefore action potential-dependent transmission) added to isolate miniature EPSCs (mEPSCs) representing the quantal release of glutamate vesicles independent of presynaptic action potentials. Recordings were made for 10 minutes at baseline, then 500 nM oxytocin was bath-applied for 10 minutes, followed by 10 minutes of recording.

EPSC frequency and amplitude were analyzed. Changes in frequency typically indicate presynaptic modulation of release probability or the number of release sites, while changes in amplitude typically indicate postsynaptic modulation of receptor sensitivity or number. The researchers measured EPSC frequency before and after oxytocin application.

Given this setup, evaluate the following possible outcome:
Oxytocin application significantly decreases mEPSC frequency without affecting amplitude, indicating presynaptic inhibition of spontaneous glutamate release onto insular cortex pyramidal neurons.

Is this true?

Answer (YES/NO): NO